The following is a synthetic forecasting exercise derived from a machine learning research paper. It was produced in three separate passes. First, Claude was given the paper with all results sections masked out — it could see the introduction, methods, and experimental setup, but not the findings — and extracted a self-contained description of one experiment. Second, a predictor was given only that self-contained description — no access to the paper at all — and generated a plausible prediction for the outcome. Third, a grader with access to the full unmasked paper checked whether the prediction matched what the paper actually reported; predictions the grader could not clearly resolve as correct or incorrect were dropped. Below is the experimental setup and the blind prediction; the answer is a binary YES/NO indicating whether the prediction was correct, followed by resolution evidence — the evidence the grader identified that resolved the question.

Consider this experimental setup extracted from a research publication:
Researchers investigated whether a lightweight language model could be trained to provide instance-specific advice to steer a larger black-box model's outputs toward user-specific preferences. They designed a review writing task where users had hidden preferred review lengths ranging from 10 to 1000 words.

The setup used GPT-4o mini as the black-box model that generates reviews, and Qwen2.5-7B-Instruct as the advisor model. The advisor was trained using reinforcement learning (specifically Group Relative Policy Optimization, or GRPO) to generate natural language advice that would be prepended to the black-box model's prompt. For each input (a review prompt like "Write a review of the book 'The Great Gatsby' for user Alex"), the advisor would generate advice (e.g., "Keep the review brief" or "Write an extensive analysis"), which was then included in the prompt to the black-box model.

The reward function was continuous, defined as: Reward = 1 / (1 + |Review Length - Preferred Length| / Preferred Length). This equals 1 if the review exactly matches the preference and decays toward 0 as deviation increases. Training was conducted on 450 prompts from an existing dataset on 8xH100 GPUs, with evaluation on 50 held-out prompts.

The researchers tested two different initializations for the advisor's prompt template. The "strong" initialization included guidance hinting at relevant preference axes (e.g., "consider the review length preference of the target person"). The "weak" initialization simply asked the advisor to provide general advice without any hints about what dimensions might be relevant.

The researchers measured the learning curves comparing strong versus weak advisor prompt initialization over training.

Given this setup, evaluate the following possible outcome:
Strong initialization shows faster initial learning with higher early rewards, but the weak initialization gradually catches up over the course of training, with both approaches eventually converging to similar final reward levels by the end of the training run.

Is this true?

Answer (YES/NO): YES